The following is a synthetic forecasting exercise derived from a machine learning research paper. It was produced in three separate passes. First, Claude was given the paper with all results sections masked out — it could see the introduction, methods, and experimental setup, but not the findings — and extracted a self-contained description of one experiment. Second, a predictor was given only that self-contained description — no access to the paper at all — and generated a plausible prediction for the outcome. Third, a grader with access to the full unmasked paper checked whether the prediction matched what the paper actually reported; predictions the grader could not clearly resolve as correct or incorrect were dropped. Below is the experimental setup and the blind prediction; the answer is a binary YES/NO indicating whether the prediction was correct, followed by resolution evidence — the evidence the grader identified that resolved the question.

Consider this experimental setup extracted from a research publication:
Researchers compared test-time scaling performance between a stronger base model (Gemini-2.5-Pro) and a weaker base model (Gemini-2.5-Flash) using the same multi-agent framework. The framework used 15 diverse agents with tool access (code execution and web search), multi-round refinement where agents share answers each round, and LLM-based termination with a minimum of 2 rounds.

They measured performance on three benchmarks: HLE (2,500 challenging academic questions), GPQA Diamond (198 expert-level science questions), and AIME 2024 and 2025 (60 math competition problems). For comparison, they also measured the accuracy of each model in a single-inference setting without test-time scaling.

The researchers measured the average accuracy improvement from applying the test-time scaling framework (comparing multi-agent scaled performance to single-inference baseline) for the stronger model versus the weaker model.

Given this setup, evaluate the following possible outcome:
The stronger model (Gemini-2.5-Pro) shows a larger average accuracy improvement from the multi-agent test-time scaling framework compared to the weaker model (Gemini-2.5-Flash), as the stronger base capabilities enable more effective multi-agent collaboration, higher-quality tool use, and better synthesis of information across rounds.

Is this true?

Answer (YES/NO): NO